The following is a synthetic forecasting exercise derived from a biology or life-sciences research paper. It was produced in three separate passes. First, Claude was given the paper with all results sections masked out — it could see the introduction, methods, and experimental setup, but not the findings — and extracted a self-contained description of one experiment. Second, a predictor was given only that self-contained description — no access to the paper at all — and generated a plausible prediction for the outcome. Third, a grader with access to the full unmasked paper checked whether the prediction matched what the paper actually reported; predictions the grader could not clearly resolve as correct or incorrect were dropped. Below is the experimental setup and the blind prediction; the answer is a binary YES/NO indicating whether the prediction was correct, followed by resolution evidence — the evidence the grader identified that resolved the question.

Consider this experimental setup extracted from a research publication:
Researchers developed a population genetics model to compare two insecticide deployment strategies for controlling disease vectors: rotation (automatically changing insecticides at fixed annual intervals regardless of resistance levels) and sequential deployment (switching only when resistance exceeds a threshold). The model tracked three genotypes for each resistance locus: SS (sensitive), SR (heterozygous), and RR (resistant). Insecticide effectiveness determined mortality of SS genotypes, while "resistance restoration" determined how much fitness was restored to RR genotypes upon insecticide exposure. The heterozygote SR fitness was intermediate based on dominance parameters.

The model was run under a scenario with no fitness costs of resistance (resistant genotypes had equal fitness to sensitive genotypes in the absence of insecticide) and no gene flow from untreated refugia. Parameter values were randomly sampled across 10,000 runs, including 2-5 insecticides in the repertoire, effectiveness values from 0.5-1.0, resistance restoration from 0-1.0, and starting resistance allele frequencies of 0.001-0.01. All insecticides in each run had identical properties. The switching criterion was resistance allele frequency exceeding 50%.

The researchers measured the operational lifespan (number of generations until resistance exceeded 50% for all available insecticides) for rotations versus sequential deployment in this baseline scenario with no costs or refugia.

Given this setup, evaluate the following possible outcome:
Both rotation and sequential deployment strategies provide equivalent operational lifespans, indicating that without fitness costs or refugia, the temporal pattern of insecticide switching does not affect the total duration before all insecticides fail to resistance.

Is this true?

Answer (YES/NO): YES